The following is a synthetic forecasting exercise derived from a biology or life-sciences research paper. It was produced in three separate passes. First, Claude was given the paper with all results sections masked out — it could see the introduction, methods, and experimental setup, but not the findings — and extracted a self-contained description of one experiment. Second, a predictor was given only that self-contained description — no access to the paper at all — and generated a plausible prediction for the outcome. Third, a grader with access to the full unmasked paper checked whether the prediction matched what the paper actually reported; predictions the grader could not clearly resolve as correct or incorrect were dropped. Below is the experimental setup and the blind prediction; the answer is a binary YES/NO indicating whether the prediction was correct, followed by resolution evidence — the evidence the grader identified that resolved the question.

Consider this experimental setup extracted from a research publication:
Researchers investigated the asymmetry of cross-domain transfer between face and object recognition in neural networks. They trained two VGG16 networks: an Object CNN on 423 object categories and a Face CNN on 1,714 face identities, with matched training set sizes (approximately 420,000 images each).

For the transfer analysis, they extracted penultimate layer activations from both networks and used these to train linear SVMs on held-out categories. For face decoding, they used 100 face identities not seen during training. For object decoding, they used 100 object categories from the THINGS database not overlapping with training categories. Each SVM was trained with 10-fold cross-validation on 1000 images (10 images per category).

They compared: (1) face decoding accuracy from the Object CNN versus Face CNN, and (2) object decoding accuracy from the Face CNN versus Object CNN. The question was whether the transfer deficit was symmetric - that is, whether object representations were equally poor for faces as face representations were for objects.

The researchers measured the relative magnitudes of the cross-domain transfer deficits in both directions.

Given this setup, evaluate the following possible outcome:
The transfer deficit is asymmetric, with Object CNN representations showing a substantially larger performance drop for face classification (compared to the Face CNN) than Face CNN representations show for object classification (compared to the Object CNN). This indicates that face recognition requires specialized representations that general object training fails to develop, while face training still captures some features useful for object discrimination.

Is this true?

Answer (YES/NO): NO